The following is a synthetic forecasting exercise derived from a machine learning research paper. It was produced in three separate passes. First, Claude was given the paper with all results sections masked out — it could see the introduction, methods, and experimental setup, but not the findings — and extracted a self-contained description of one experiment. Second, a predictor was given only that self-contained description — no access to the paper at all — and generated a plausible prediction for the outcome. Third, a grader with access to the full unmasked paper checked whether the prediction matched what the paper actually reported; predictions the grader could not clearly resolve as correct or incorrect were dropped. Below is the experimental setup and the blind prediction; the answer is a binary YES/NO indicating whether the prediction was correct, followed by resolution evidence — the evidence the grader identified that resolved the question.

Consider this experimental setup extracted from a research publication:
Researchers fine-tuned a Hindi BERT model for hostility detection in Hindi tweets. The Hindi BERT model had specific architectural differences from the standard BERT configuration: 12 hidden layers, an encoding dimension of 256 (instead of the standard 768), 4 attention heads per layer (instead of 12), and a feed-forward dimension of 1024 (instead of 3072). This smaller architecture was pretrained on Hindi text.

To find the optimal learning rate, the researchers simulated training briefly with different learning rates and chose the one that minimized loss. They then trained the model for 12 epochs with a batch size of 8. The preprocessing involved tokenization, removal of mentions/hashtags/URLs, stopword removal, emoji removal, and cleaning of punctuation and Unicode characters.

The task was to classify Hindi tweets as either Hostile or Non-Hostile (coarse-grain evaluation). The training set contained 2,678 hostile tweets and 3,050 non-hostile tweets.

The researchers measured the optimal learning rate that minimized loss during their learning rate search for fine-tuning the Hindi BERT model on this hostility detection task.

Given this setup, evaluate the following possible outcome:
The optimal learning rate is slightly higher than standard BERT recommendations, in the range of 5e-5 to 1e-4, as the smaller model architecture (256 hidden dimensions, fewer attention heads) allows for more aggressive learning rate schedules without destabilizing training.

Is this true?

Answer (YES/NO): NO